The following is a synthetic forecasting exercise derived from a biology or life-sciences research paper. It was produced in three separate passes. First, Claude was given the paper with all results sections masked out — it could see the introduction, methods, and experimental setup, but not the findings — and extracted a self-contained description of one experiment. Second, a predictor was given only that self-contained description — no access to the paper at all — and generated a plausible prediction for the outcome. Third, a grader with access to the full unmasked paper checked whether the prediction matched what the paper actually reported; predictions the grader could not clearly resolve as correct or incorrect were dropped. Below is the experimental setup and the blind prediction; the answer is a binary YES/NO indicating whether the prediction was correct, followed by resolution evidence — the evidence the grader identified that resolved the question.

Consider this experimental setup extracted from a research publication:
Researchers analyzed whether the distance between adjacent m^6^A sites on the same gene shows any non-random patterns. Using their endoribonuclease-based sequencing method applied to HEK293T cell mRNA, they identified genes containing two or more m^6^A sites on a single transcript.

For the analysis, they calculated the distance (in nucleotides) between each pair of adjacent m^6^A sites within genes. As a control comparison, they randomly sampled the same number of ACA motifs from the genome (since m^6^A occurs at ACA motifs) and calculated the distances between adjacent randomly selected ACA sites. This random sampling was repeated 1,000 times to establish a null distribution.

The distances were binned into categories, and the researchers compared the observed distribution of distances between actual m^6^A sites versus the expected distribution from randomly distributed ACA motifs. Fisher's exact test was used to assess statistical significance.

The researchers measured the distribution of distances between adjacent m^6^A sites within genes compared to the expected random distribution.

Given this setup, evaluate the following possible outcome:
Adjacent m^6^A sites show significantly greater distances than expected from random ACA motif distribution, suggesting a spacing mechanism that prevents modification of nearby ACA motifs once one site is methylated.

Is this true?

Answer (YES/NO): NO